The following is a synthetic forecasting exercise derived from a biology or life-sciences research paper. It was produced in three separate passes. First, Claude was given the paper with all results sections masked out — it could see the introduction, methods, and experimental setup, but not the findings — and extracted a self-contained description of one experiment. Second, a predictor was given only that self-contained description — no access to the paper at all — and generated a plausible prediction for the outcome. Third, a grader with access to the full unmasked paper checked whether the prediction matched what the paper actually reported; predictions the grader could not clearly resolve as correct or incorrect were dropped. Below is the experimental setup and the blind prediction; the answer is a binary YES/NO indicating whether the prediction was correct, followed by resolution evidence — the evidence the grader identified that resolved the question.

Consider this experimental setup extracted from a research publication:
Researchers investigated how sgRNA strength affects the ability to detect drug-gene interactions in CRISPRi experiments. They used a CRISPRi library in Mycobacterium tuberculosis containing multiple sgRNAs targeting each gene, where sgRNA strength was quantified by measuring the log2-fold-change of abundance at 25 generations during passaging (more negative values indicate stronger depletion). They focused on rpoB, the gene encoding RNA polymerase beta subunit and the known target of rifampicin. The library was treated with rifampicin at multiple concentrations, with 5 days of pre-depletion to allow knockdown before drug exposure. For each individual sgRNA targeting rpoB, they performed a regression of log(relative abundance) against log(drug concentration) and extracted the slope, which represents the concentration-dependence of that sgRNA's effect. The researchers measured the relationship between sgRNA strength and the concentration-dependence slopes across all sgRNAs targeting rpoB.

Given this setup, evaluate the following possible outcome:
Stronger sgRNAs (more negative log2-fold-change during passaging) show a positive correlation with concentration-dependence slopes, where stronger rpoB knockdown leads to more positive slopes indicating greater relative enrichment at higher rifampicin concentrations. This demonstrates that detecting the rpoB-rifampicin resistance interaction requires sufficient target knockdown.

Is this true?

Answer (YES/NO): NO